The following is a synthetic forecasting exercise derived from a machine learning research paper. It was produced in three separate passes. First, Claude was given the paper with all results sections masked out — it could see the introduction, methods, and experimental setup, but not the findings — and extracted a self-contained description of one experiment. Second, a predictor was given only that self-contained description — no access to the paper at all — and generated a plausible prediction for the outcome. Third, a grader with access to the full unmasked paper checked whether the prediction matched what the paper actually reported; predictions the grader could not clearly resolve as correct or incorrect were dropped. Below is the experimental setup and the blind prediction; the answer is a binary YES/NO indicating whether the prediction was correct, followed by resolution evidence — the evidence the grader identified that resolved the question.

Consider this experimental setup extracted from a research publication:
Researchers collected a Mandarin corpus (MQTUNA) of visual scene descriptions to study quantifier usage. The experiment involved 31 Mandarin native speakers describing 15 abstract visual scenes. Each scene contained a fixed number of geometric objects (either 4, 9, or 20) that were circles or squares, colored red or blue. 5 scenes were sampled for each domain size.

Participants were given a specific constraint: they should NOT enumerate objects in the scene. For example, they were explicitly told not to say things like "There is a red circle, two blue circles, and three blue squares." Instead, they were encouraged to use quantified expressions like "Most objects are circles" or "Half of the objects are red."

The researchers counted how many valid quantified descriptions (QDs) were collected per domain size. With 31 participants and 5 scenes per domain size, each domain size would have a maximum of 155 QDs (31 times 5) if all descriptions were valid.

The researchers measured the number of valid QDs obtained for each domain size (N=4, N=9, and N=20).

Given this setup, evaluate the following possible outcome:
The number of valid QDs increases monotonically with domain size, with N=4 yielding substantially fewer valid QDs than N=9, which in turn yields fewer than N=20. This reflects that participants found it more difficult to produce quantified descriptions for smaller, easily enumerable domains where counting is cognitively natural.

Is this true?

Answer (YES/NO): NO